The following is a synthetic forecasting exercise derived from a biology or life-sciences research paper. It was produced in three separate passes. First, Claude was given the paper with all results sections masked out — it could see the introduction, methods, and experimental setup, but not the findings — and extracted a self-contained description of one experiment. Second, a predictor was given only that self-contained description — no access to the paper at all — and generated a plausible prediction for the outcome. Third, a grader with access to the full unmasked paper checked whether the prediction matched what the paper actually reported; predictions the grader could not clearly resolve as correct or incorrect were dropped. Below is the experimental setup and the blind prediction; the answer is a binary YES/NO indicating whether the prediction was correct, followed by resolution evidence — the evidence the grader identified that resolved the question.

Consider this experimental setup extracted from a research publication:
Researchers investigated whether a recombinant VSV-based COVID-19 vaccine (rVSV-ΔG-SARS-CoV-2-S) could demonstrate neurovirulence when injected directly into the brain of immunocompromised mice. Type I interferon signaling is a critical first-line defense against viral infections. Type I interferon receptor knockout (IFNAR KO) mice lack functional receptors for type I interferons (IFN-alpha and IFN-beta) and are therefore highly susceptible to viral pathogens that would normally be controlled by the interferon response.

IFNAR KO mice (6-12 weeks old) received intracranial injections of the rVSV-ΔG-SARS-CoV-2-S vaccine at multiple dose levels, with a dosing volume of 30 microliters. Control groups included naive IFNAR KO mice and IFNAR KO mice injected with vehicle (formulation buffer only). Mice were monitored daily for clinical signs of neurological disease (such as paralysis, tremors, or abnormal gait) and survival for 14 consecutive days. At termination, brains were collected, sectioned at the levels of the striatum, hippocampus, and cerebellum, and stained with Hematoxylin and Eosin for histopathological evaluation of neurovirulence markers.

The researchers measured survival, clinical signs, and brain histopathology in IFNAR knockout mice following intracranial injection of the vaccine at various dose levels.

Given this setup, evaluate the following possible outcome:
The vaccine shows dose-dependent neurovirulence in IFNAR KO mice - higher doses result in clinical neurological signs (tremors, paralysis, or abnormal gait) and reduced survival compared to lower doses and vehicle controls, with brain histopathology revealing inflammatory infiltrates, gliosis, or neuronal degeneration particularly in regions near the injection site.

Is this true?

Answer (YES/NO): NO